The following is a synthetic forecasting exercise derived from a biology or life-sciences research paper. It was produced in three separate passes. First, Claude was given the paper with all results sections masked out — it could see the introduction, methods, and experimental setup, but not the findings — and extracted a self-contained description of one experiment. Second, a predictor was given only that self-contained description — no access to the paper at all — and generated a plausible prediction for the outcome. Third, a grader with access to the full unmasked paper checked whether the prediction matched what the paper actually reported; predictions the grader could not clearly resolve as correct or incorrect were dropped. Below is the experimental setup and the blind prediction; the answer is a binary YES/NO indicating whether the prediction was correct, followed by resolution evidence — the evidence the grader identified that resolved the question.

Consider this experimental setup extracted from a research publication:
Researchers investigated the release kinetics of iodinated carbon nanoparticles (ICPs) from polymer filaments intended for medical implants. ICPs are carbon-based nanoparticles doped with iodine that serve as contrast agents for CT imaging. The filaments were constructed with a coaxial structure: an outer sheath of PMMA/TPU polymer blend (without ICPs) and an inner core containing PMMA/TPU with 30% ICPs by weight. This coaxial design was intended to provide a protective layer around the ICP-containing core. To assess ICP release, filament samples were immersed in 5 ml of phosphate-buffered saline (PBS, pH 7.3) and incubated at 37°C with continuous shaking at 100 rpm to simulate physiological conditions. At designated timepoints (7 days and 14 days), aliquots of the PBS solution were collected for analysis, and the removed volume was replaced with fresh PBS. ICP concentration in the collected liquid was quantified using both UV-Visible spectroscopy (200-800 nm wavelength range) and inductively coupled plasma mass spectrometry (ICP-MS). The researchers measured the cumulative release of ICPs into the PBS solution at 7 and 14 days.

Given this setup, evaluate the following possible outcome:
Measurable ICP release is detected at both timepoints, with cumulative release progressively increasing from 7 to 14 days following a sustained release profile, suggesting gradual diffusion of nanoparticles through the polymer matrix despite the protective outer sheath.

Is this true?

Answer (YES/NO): NO